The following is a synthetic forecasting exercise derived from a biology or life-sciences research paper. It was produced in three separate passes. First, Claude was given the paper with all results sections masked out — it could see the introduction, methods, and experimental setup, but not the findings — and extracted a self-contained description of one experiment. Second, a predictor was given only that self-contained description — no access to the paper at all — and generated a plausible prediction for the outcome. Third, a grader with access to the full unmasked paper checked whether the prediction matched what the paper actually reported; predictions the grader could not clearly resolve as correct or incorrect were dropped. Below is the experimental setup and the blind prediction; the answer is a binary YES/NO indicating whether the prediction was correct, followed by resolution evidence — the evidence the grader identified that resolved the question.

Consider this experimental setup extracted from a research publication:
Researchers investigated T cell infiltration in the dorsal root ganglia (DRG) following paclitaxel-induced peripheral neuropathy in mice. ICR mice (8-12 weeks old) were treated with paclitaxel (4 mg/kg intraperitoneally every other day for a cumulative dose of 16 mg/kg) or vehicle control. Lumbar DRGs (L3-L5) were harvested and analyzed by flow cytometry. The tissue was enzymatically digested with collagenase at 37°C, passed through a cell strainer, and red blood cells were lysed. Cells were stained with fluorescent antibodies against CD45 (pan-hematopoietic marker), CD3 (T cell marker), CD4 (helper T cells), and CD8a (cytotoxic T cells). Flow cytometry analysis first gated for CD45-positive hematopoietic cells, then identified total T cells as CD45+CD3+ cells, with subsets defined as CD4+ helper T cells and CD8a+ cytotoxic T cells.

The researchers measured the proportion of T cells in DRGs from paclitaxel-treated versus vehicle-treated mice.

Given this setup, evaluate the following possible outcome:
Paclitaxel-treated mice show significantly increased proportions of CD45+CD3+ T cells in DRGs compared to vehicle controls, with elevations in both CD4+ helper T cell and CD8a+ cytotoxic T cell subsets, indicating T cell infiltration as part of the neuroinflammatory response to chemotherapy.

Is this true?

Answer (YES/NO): NO